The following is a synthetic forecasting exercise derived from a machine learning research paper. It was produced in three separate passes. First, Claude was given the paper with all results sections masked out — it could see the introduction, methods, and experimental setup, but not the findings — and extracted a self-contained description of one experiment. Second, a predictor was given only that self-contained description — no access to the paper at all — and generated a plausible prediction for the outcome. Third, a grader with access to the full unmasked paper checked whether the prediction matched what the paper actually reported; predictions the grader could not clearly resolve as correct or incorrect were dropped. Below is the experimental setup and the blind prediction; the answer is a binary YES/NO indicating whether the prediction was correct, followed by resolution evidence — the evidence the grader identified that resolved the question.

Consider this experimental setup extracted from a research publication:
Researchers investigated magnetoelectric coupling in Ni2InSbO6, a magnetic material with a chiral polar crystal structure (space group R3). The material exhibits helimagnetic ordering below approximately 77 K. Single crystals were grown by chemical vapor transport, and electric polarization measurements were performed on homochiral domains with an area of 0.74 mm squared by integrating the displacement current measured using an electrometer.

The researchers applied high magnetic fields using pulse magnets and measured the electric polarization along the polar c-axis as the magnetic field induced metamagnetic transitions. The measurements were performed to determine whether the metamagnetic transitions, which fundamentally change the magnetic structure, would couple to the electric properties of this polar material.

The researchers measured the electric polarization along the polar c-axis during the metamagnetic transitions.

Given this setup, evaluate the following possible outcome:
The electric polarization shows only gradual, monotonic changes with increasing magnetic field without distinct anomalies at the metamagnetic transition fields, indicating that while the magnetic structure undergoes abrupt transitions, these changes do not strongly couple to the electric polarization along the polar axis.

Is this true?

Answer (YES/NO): NO